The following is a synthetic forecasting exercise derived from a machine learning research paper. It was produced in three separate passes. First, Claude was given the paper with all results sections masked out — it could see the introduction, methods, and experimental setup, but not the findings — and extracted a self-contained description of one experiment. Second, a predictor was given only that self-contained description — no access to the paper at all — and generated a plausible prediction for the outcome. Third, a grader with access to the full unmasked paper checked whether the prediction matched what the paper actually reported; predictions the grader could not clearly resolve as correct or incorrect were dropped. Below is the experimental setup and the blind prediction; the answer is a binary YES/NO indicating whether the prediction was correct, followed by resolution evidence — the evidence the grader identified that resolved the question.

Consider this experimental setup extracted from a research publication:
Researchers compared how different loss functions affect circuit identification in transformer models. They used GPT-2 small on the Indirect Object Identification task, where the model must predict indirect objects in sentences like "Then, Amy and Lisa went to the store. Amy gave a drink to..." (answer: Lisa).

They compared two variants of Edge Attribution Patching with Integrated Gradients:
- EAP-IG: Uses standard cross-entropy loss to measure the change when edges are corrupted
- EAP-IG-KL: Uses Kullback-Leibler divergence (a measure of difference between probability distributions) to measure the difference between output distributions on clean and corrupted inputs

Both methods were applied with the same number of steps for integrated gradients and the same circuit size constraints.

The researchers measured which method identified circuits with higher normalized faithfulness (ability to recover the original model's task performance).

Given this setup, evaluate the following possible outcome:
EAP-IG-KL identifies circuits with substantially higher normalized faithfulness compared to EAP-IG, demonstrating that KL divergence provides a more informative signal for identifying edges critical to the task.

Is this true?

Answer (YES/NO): NO